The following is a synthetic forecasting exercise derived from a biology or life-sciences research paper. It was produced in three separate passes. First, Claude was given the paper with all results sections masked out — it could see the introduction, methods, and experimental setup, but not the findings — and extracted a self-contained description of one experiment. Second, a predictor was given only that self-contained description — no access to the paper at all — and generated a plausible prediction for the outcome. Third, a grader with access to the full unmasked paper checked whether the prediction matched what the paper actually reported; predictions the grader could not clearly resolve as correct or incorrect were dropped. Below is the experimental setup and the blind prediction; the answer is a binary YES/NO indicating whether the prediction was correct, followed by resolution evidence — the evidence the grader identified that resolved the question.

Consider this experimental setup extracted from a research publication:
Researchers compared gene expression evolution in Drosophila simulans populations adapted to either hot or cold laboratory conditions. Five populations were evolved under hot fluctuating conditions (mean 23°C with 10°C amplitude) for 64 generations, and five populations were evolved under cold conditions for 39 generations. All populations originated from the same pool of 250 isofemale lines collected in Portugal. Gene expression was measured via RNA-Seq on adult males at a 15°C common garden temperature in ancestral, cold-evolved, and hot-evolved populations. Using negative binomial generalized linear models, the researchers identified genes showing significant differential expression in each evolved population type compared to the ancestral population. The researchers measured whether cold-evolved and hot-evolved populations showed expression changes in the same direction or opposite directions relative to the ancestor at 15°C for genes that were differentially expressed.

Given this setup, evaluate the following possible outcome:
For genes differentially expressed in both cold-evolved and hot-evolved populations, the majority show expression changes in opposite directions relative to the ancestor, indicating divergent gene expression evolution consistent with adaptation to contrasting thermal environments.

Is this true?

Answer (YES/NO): NO